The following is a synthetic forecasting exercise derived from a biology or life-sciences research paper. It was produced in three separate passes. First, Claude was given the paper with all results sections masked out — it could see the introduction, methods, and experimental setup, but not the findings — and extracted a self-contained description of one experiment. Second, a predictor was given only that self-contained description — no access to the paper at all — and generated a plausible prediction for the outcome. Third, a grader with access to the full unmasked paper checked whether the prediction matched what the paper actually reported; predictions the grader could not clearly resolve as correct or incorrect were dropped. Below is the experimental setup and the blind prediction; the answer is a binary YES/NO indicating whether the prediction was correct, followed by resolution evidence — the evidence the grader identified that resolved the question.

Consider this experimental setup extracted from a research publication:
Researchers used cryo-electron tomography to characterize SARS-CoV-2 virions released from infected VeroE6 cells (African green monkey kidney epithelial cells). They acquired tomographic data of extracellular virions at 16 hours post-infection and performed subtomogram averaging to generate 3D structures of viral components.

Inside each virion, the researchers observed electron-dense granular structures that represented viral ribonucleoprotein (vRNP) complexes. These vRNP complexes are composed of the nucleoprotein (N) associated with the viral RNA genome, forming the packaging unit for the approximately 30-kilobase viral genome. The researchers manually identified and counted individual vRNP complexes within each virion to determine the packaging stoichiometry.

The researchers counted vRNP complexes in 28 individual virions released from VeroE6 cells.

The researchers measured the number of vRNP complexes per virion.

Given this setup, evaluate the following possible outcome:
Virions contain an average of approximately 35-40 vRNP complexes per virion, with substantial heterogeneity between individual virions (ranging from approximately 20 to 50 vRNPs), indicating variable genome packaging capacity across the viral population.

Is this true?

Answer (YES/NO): YES